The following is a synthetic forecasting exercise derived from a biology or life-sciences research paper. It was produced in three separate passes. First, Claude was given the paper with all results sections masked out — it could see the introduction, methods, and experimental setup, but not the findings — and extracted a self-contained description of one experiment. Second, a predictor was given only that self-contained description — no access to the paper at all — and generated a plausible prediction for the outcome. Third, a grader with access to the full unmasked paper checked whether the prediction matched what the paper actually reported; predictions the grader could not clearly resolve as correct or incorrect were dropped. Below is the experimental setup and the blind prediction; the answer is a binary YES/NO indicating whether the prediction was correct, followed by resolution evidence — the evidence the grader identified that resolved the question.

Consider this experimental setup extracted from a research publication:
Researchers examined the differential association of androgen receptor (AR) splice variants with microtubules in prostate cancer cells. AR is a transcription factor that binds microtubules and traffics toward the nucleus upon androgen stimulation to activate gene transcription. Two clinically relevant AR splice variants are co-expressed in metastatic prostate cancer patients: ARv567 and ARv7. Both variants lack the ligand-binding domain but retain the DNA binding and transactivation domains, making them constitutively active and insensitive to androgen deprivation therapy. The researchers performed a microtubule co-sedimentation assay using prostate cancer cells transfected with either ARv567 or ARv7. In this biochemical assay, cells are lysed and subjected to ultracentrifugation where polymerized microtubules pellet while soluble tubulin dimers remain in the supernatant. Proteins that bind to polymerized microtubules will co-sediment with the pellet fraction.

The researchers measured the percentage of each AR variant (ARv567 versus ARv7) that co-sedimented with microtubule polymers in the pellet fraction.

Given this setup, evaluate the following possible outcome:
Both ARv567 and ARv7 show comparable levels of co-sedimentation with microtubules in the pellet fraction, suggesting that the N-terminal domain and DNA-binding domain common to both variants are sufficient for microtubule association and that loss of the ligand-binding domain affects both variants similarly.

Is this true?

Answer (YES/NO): NO